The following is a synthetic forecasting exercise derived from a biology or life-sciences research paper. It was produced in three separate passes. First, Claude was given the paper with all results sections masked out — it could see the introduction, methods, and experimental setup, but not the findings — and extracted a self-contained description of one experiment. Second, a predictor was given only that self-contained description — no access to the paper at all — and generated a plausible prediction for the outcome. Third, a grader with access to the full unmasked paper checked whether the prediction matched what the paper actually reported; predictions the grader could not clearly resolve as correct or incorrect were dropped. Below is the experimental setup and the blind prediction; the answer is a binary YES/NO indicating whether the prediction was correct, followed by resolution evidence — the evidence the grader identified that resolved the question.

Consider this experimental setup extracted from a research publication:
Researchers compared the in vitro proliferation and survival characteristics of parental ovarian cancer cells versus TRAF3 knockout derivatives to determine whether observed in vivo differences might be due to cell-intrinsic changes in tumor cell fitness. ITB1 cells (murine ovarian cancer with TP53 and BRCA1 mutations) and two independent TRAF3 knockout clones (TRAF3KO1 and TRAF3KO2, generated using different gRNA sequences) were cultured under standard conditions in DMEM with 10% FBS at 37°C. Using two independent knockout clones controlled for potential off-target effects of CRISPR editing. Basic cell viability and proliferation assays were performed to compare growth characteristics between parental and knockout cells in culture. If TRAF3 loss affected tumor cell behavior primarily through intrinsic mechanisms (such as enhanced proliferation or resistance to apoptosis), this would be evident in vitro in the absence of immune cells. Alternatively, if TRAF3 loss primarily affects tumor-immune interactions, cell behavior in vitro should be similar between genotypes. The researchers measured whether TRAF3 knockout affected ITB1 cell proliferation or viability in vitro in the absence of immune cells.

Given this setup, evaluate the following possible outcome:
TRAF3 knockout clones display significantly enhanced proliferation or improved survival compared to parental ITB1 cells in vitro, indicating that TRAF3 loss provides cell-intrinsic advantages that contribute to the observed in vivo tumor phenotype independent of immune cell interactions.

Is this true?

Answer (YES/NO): NO